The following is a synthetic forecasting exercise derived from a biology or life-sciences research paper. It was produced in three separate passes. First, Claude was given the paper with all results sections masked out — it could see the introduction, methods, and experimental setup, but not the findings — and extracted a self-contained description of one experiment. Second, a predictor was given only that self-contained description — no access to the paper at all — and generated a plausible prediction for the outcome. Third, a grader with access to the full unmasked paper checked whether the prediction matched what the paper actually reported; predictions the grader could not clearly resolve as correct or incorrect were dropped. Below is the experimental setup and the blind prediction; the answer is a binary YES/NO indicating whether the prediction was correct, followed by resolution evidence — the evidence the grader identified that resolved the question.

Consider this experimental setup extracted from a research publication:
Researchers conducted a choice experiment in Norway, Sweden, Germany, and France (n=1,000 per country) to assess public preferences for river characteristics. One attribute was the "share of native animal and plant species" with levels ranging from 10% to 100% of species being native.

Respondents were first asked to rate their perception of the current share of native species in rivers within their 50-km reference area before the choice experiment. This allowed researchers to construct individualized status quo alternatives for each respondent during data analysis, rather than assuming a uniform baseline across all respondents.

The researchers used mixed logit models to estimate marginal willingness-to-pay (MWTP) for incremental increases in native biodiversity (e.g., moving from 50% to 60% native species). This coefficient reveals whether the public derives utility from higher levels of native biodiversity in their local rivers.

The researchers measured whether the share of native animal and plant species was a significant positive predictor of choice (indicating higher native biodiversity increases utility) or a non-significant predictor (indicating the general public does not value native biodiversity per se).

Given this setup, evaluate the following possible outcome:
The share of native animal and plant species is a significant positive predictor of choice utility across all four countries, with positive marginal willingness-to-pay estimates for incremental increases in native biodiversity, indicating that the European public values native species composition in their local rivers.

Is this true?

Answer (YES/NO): NO